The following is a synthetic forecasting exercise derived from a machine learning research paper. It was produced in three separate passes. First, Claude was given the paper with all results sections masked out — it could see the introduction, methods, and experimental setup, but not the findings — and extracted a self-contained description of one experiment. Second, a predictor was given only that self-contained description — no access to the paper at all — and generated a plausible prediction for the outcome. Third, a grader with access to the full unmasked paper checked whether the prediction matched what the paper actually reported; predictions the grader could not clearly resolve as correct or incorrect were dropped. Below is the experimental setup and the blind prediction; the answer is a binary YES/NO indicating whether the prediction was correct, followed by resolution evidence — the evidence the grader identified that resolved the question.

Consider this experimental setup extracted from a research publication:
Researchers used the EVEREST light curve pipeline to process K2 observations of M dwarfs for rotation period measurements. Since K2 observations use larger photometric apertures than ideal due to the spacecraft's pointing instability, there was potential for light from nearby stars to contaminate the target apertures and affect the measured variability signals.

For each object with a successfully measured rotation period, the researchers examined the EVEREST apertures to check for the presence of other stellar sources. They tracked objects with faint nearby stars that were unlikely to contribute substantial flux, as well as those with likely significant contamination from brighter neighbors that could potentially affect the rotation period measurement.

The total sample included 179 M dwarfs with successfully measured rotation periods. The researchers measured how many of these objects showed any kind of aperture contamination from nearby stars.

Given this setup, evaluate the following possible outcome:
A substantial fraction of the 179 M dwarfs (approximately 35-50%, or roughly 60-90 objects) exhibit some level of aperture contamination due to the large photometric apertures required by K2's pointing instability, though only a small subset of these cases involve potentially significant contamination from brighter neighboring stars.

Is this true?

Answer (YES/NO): NO